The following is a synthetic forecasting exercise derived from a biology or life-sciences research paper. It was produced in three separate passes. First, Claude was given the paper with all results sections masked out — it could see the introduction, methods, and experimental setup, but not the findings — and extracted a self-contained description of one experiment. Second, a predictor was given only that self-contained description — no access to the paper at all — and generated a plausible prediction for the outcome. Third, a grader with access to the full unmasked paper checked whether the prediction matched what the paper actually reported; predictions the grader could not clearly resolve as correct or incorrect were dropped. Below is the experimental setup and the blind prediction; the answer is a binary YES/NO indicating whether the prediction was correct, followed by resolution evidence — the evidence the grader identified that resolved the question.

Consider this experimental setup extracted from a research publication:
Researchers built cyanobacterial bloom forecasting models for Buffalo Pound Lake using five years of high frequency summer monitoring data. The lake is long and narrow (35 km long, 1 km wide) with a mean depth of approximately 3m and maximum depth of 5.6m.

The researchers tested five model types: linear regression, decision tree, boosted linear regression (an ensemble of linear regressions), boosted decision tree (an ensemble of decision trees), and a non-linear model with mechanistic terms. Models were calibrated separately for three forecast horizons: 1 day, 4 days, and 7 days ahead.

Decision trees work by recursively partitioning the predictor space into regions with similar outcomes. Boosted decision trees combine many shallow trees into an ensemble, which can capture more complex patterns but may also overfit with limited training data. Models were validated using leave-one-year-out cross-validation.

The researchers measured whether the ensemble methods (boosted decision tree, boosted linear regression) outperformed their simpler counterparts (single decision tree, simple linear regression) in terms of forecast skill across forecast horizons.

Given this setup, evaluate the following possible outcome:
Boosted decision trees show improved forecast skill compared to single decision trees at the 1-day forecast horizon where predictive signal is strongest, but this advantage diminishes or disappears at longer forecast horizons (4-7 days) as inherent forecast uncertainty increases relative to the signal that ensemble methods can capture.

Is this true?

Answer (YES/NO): NO